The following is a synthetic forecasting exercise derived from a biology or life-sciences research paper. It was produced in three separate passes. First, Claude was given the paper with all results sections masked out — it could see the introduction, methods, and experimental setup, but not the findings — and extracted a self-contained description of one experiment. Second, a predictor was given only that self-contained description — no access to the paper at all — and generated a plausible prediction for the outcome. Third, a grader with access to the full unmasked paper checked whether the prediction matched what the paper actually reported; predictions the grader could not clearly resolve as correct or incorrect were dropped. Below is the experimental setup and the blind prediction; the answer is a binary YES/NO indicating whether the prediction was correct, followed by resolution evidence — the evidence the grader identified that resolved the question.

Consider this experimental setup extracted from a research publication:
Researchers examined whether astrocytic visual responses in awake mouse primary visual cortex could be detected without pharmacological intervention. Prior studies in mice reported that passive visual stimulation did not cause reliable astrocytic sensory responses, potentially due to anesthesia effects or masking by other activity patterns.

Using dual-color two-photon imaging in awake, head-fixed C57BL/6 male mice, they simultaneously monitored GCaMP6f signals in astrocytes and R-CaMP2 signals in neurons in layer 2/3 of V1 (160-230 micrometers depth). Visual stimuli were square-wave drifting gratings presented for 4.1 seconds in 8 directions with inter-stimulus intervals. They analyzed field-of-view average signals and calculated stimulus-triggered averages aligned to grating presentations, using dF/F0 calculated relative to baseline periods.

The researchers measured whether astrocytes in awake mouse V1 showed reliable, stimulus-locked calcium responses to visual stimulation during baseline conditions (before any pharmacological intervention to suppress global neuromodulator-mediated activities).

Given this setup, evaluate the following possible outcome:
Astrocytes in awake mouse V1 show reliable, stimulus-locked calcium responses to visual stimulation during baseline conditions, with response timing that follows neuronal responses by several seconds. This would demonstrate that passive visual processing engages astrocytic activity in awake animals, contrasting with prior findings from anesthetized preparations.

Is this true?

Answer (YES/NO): NO